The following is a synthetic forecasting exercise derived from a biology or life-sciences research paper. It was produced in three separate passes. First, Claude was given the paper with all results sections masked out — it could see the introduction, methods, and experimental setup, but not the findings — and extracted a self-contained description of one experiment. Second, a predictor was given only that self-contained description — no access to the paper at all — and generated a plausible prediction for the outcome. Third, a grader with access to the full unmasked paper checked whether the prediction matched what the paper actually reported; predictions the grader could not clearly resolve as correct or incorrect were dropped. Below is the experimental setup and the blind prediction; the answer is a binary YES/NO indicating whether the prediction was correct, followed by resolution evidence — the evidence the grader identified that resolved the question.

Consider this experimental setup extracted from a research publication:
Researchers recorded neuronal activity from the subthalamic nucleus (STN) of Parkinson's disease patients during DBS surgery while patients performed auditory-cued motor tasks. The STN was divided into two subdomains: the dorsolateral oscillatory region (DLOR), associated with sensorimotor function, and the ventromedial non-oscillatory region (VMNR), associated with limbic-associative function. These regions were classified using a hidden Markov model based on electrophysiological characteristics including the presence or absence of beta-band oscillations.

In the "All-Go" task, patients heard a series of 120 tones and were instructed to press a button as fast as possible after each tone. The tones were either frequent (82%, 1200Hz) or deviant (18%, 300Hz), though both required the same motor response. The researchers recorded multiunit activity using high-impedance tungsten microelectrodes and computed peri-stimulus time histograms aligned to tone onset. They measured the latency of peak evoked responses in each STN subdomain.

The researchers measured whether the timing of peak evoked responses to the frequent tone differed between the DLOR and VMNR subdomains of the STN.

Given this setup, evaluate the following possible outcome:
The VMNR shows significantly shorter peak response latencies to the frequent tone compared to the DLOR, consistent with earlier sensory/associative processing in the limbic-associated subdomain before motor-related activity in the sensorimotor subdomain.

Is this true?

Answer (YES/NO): YES